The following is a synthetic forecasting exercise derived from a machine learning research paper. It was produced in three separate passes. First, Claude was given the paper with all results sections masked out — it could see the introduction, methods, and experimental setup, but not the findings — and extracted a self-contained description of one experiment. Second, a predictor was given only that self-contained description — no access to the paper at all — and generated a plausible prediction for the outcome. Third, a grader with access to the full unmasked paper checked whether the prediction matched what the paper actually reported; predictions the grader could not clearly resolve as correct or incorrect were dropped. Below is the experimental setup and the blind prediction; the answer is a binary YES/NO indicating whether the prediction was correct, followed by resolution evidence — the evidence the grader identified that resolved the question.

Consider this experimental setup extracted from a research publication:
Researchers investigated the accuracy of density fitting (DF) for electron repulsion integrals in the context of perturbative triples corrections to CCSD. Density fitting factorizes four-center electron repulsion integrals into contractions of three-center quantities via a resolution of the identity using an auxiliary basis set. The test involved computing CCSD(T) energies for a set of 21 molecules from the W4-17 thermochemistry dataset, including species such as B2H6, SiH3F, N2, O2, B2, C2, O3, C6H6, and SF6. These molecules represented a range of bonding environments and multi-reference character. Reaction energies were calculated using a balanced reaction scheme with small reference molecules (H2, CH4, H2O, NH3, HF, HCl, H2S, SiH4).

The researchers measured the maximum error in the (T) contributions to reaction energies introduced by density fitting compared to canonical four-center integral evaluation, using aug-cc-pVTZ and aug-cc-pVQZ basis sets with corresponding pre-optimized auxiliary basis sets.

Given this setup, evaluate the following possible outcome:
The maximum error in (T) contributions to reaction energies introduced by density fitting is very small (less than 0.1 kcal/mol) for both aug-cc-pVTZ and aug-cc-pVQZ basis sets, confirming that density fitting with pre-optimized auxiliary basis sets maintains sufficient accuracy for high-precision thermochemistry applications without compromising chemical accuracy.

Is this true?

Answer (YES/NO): YES